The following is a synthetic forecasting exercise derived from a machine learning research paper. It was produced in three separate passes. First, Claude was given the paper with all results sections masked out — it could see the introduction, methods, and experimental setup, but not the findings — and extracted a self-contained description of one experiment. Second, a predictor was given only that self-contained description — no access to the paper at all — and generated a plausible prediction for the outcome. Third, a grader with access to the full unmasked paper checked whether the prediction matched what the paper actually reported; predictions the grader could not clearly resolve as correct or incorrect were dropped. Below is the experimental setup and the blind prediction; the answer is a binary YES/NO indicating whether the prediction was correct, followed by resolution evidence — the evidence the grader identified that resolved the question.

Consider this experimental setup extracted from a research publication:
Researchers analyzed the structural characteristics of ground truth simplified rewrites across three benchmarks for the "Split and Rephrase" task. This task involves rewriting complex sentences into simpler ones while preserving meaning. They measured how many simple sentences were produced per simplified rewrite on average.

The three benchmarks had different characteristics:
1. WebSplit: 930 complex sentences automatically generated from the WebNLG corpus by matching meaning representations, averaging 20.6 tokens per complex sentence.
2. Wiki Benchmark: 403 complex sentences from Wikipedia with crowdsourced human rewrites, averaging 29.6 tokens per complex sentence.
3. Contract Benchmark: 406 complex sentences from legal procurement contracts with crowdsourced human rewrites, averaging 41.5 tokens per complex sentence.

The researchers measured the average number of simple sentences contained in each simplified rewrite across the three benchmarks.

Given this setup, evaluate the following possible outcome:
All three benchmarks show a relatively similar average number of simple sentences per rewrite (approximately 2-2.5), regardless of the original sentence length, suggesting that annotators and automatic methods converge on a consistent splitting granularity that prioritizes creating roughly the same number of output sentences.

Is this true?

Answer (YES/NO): NO